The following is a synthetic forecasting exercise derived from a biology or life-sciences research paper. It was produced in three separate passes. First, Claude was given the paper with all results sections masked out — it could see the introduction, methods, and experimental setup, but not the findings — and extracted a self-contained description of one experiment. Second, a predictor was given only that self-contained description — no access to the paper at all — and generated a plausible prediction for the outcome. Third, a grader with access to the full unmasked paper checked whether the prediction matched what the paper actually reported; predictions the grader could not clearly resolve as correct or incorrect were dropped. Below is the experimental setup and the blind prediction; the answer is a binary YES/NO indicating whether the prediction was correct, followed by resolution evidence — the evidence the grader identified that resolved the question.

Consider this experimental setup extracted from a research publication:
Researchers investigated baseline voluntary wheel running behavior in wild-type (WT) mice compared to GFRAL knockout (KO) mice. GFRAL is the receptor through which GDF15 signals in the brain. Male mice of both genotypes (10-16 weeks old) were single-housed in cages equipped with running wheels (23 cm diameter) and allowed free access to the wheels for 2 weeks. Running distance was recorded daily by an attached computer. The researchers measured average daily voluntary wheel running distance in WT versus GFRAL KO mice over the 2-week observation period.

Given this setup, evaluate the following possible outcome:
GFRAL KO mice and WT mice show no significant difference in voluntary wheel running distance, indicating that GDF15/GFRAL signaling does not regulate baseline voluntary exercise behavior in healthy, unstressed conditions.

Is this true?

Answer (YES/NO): YES